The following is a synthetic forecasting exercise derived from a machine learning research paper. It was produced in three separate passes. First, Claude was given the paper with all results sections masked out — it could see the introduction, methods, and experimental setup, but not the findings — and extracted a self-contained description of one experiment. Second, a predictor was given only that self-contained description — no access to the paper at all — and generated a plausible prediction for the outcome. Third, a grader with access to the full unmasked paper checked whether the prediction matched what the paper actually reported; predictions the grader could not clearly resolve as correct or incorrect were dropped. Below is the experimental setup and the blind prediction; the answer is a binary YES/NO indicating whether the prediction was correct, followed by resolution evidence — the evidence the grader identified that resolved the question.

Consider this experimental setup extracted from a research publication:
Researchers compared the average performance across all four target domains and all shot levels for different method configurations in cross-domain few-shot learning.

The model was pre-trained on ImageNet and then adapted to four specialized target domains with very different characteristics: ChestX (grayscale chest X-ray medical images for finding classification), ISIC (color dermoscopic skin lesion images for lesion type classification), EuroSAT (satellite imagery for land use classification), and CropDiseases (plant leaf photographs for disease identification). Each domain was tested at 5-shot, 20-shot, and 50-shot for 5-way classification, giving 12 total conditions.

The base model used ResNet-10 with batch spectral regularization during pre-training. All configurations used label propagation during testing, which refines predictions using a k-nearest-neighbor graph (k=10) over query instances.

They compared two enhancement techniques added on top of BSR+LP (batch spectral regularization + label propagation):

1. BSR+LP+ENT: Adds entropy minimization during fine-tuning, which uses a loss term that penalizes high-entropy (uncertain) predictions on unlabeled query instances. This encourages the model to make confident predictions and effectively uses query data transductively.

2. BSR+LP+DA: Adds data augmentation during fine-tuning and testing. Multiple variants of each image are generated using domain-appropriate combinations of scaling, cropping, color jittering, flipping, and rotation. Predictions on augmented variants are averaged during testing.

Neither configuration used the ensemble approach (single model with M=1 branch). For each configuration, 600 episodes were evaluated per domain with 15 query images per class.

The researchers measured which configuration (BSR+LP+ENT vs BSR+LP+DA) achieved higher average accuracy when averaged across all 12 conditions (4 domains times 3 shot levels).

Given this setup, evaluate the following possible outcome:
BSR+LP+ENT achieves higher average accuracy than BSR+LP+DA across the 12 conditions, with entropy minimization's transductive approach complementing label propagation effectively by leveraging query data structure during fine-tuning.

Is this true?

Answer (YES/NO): NO